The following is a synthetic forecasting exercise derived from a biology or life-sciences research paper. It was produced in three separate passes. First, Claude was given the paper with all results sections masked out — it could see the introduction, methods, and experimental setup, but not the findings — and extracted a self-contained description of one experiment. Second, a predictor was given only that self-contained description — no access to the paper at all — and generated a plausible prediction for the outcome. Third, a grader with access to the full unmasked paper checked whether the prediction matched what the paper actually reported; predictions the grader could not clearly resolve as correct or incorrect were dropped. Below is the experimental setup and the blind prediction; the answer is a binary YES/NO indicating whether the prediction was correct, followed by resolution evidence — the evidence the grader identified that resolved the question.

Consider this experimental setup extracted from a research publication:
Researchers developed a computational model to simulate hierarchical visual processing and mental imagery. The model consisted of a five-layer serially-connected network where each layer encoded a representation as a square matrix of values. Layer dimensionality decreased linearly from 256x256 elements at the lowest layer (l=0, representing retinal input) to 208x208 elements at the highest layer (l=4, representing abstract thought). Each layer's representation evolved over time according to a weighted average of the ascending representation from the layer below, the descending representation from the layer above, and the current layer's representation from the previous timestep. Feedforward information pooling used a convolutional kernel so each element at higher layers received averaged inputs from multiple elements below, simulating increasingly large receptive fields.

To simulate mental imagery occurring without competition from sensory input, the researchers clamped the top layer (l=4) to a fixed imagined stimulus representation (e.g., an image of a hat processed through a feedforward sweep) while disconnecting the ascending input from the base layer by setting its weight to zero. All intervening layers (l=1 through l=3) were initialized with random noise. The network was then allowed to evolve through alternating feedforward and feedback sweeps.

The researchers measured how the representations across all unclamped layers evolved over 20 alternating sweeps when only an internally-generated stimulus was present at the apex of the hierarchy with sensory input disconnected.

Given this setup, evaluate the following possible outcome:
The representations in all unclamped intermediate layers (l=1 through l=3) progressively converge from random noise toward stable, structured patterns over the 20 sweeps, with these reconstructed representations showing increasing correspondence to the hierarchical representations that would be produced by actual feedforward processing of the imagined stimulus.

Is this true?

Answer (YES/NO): NO